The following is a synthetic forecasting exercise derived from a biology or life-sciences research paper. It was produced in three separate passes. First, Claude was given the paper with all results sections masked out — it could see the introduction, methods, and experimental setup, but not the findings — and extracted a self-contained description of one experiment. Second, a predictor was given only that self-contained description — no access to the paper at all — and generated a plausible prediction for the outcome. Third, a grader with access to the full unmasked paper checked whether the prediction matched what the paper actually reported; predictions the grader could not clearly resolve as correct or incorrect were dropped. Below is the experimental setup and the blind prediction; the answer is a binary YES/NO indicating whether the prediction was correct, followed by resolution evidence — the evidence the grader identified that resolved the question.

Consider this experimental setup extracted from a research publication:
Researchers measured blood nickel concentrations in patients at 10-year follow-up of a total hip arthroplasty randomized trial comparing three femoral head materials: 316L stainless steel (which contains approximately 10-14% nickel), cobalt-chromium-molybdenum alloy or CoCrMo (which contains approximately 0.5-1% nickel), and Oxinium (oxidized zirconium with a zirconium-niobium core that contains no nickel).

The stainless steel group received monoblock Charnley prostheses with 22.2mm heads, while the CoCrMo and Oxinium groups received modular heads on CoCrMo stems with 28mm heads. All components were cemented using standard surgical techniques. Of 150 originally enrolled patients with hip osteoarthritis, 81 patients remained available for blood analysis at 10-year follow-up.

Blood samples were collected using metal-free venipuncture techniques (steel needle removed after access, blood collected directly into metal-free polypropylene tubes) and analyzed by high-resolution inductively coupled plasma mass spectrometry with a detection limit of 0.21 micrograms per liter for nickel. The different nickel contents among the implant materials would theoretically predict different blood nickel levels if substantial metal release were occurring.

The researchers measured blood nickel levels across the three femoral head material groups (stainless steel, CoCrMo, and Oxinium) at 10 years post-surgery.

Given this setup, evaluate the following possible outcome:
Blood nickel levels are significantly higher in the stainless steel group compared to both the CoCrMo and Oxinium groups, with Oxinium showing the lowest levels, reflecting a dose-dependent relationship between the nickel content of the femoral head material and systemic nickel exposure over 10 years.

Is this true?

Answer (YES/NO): NO